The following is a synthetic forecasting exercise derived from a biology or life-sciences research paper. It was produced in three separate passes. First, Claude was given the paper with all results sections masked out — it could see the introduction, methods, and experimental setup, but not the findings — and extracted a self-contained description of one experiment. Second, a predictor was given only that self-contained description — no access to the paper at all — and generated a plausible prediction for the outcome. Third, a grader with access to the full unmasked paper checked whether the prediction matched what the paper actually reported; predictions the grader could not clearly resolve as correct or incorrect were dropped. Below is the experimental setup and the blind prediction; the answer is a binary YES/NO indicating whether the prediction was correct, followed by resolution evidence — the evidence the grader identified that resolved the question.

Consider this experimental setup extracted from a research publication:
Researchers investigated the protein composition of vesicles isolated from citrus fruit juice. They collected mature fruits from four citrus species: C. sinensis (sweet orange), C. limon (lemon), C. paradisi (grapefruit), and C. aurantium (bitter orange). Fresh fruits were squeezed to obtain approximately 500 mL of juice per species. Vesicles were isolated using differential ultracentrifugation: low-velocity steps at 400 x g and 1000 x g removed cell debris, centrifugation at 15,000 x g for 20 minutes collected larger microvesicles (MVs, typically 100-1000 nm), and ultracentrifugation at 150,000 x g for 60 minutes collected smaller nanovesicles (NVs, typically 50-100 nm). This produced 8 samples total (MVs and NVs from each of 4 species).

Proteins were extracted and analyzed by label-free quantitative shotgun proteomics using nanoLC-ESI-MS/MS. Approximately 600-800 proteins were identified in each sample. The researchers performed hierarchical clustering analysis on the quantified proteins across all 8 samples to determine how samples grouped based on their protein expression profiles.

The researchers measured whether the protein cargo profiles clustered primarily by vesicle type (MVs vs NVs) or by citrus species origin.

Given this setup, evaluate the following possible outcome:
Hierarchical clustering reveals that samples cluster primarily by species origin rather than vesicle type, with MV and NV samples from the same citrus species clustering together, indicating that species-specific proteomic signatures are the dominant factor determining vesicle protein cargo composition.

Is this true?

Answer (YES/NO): NO